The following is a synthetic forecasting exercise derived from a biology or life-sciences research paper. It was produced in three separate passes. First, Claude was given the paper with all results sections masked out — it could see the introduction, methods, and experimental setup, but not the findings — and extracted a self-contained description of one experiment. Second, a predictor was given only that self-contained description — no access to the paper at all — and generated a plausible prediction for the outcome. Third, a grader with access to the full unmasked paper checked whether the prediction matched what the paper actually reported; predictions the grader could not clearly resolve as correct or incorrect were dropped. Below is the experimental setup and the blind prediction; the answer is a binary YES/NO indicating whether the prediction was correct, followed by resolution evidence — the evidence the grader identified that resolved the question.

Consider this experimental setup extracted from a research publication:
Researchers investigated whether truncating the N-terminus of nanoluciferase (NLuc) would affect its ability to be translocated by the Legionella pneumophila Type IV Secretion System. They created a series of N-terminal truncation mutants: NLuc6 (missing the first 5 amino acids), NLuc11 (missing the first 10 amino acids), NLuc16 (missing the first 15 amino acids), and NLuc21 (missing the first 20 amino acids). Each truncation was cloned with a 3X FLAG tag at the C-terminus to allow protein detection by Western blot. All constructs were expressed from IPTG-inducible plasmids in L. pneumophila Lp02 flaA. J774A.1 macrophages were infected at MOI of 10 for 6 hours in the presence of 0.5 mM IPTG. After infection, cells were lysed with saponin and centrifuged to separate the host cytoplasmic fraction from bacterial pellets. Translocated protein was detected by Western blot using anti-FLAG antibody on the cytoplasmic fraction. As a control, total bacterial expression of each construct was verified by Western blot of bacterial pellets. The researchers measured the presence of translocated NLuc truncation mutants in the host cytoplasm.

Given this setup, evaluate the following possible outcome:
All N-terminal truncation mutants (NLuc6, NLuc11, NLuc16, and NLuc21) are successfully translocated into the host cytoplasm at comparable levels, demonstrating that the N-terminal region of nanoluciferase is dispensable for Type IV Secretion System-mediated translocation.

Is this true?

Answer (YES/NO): NO